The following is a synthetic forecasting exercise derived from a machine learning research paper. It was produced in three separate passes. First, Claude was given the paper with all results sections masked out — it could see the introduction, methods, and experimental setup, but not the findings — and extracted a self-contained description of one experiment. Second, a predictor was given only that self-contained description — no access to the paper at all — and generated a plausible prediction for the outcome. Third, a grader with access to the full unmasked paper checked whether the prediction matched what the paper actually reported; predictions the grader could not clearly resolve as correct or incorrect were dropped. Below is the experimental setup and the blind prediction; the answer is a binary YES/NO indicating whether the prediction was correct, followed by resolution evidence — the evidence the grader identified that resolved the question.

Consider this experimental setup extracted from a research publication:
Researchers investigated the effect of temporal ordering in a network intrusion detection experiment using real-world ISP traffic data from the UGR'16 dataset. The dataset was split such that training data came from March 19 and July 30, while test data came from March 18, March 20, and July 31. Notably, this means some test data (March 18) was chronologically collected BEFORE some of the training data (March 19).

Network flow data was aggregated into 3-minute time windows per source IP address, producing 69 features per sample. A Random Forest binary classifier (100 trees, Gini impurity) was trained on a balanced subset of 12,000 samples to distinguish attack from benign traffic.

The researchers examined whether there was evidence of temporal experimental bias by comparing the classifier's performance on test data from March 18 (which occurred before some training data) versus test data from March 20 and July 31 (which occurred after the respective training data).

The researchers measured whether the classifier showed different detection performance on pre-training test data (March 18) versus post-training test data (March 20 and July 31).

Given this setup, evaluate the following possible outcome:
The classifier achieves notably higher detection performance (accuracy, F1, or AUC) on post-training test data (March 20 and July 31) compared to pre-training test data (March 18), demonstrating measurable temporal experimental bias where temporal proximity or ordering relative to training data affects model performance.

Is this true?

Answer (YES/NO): NO